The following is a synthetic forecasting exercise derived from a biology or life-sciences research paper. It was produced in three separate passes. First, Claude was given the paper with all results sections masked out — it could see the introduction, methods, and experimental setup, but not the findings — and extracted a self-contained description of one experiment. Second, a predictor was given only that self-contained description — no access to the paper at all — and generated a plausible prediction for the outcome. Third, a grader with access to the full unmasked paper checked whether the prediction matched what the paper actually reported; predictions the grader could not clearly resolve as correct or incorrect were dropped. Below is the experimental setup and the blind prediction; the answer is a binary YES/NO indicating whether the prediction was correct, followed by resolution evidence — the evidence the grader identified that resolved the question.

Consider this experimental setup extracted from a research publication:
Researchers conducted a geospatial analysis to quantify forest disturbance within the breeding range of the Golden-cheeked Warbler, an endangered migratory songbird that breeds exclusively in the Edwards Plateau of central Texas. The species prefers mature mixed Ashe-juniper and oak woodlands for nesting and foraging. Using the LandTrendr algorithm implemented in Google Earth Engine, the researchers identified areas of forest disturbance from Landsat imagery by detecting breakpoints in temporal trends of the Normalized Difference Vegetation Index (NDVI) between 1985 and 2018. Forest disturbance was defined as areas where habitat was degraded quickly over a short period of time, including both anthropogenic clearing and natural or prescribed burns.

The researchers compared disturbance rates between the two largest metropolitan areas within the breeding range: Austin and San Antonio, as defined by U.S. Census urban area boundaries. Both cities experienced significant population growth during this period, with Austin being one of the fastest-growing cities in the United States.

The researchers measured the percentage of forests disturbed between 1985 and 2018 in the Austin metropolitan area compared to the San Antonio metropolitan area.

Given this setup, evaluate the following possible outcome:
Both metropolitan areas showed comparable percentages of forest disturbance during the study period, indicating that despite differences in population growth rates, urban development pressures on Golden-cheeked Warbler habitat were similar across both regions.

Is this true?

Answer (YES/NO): NO